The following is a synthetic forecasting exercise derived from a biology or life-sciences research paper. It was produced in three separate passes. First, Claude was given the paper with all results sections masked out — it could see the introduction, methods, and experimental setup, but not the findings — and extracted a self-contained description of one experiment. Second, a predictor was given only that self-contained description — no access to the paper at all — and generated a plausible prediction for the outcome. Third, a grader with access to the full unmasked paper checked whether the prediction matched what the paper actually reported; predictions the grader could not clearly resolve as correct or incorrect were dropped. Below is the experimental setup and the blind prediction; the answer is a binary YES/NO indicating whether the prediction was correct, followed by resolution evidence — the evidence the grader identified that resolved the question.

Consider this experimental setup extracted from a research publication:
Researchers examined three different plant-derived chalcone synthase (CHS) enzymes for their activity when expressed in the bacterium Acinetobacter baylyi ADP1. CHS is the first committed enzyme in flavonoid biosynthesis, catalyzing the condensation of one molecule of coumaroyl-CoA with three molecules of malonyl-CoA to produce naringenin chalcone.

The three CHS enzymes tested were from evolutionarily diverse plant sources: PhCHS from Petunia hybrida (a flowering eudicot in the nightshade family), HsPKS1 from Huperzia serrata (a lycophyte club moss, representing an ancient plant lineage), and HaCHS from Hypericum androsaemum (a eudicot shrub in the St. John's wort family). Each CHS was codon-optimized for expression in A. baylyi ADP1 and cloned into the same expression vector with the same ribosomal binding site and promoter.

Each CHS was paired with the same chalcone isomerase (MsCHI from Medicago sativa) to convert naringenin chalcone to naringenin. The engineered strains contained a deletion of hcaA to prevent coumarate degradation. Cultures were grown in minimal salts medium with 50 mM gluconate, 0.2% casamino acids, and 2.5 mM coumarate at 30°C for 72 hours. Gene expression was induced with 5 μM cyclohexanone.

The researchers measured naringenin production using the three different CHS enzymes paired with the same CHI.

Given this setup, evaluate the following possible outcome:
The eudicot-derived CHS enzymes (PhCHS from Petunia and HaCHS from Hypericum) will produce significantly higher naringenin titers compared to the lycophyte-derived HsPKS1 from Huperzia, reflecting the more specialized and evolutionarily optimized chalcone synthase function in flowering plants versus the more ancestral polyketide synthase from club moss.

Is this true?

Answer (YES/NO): NO